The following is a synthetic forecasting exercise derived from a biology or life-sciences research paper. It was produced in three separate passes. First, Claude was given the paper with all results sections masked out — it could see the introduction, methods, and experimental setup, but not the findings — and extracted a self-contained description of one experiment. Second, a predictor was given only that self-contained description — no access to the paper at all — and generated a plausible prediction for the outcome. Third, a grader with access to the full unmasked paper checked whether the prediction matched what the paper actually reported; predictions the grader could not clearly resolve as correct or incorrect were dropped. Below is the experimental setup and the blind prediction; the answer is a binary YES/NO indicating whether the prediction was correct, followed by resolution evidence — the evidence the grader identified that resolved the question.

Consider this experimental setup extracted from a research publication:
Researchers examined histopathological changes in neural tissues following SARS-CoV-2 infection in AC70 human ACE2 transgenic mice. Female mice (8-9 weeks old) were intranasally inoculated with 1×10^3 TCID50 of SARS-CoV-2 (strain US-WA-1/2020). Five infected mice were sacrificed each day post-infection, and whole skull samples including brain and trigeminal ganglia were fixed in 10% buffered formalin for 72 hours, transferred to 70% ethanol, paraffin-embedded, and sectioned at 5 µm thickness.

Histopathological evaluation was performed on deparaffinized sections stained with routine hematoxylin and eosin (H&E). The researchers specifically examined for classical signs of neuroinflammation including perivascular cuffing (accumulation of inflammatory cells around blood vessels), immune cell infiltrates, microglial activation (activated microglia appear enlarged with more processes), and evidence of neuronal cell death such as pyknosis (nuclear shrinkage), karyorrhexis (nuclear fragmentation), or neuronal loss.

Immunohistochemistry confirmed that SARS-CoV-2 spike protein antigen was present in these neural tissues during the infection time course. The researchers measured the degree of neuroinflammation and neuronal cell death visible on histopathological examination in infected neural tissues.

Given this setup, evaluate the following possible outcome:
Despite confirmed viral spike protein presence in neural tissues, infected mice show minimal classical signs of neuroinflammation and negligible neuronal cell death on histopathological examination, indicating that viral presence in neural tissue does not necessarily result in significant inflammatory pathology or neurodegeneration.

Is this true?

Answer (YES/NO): YES